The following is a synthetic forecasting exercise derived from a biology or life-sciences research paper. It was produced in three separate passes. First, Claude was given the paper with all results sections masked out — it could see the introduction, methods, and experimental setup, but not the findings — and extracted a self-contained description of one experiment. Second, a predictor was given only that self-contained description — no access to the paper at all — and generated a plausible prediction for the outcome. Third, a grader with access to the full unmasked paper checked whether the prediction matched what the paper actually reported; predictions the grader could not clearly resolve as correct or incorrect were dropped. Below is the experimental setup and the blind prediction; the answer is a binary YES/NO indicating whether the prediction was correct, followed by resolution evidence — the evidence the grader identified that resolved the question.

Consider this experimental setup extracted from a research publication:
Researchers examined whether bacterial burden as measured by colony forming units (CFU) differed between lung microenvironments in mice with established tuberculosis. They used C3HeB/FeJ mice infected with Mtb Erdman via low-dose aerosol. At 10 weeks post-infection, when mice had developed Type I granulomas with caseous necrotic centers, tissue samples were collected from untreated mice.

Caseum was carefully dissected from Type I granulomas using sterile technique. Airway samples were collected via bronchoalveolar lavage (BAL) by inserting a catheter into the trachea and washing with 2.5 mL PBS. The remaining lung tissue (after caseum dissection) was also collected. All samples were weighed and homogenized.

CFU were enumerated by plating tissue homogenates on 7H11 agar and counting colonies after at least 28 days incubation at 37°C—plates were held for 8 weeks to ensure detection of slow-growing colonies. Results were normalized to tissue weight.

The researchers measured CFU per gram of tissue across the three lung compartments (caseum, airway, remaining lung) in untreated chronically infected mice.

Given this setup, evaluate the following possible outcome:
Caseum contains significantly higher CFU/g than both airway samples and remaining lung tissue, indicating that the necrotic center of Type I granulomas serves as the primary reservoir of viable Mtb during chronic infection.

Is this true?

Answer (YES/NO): YES